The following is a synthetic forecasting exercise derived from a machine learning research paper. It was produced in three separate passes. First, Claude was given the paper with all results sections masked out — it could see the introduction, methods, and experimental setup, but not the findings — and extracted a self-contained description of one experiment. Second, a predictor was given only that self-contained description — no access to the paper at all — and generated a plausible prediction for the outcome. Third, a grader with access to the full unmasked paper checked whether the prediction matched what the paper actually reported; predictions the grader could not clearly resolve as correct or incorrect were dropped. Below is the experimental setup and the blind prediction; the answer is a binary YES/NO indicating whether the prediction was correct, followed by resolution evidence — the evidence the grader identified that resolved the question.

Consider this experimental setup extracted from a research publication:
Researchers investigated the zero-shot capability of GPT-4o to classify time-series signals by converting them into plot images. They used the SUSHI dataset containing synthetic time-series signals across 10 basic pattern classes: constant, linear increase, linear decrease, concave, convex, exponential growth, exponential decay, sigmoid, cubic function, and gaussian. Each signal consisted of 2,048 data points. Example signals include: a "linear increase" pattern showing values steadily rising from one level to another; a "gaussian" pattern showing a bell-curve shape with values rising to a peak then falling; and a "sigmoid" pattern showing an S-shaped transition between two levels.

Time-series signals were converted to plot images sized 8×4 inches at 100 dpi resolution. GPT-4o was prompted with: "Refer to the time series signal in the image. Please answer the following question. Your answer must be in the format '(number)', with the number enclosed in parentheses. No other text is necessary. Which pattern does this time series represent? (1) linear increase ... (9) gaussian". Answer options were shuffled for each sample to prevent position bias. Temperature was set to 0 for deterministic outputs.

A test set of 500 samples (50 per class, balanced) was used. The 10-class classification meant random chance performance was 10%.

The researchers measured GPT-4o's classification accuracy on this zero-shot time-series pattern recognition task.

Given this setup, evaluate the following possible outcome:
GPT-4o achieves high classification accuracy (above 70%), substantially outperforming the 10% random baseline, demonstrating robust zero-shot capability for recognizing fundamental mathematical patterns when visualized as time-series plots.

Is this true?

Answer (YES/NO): YES